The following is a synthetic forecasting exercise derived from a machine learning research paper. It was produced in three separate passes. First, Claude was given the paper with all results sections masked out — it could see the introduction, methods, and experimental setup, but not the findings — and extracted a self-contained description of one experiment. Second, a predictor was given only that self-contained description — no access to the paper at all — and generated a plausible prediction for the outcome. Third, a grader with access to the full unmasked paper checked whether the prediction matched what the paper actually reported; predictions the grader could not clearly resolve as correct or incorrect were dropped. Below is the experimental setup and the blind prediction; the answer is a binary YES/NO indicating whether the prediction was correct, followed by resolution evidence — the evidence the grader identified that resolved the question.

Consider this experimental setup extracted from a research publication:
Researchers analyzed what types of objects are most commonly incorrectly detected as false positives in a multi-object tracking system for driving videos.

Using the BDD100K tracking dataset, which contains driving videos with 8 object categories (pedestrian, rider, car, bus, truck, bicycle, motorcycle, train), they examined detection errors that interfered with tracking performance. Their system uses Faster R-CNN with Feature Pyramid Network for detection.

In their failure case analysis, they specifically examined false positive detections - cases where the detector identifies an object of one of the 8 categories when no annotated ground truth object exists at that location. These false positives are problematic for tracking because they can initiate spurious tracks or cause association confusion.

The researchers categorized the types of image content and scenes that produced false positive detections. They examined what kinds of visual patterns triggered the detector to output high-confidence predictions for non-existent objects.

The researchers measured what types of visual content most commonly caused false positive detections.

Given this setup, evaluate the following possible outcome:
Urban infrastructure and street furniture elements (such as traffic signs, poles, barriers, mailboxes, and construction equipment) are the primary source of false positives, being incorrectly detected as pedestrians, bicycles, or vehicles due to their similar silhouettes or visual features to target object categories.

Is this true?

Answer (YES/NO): NO